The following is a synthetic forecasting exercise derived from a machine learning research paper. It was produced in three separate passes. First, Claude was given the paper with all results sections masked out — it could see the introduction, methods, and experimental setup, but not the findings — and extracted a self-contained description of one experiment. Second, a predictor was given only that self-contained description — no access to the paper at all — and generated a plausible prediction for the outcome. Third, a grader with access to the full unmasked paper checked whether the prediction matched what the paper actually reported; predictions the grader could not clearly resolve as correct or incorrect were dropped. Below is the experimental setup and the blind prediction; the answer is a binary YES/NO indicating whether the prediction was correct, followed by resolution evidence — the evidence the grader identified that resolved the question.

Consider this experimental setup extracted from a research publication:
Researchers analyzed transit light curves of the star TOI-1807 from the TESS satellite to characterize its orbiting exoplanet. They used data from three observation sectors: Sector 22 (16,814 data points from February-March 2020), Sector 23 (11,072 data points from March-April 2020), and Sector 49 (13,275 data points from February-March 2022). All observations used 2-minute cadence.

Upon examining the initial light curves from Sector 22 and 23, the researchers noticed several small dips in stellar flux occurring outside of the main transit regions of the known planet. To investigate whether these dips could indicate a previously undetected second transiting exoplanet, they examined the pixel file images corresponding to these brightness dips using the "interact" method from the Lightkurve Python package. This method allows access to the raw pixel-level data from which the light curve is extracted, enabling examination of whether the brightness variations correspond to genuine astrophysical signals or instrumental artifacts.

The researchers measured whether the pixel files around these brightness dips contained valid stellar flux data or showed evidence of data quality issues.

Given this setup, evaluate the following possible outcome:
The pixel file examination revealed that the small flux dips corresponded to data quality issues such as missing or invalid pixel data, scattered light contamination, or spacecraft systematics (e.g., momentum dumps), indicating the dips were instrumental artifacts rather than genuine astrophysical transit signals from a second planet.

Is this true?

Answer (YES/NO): YES